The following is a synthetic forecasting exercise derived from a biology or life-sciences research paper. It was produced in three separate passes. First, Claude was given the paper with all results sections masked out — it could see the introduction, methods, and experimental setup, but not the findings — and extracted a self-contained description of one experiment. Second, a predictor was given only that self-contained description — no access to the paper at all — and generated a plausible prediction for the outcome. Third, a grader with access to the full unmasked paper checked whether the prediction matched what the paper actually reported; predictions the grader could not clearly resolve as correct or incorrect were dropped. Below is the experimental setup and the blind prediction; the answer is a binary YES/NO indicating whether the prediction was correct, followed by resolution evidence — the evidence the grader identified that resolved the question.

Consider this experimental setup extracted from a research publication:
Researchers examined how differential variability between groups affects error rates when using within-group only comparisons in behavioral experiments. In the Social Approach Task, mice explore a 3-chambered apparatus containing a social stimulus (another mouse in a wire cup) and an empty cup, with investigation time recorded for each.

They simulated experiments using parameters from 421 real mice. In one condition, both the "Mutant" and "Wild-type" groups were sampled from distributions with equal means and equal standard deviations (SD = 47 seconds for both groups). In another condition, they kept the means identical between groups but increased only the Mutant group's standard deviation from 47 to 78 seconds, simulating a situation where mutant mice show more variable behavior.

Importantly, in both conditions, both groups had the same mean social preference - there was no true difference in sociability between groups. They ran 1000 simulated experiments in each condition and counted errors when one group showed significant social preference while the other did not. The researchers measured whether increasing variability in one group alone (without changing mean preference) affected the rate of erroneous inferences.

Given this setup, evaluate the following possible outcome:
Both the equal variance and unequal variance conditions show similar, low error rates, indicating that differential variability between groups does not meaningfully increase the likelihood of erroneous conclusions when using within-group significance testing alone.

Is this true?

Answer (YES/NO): NO